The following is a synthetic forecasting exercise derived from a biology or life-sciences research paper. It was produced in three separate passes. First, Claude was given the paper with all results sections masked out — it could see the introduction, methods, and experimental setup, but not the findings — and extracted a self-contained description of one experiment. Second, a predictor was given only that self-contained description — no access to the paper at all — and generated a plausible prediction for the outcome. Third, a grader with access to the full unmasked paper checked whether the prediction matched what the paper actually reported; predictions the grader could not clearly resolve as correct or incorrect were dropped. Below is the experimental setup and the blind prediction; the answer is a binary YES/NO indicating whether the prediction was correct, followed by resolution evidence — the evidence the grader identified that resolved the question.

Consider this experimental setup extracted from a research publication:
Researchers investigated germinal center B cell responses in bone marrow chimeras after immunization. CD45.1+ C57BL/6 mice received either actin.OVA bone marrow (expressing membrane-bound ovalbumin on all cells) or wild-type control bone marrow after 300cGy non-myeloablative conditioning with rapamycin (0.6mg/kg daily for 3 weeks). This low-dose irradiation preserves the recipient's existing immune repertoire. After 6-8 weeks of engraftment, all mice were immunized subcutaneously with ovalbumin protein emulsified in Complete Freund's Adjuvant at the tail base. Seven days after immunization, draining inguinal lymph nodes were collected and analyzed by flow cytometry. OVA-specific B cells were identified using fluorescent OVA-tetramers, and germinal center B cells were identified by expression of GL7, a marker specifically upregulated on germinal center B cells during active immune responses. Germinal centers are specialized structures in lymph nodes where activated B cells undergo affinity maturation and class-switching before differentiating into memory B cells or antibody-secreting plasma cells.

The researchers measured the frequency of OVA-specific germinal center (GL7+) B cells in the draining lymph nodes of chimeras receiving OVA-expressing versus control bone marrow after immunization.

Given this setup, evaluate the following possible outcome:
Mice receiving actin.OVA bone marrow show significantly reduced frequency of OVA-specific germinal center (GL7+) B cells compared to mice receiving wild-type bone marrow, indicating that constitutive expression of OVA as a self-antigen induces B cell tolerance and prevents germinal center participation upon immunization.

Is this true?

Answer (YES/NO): YES